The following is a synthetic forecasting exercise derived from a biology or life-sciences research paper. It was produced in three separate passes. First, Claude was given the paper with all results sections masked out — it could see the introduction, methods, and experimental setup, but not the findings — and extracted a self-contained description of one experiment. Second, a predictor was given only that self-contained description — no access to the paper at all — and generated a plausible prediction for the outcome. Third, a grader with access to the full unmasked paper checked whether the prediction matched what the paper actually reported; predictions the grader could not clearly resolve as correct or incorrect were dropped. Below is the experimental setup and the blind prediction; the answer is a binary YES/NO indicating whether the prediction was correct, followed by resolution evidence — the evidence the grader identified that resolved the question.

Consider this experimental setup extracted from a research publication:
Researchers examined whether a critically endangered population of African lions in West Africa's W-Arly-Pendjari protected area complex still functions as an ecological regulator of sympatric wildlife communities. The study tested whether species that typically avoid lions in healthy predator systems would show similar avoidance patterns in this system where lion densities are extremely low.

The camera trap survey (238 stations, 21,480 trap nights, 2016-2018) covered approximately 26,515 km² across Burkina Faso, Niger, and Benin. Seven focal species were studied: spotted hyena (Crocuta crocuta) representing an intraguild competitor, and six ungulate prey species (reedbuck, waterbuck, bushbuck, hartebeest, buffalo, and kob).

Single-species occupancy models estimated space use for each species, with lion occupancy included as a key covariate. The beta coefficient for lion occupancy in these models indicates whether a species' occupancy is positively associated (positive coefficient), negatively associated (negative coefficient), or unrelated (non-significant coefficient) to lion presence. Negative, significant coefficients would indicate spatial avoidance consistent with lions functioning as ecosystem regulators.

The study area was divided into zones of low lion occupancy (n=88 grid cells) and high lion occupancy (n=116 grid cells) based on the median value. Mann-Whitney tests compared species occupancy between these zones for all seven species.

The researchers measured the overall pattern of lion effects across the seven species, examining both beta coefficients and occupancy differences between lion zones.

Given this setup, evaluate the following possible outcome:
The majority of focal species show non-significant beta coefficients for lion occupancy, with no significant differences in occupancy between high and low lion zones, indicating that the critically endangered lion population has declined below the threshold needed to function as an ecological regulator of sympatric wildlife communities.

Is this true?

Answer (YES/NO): NO